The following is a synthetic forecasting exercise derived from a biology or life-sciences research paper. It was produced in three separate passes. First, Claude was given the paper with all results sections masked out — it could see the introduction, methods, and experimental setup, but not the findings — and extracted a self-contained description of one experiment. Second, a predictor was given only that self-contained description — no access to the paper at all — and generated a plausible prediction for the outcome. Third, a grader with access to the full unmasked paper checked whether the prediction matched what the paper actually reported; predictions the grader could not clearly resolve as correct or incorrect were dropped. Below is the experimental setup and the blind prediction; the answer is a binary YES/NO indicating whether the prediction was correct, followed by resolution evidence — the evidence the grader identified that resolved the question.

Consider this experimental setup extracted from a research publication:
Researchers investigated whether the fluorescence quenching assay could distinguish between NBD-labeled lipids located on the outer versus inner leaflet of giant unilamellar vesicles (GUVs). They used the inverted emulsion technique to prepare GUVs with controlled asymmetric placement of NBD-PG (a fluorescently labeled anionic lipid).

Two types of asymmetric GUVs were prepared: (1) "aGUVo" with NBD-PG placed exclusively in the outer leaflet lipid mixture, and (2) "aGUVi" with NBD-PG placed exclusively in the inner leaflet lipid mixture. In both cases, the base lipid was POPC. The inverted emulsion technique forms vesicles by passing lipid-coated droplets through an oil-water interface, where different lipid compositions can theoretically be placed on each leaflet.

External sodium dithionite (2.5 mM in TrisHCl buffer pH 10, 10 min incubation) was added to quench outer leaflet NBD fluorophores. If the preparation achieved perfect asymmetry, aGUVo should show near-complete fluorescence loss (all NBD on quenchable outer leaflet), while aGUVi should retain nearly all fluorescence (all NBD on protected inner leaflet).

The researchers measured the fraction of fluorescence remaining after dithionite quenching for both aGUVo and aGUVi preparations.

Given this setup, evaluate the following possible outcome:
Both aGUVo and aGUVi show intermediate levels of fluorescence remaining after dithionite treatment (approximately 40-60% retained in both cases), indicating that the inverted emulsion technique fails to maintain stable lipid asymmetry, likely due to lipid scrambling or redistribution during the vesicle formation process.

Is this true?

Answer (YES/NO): NO